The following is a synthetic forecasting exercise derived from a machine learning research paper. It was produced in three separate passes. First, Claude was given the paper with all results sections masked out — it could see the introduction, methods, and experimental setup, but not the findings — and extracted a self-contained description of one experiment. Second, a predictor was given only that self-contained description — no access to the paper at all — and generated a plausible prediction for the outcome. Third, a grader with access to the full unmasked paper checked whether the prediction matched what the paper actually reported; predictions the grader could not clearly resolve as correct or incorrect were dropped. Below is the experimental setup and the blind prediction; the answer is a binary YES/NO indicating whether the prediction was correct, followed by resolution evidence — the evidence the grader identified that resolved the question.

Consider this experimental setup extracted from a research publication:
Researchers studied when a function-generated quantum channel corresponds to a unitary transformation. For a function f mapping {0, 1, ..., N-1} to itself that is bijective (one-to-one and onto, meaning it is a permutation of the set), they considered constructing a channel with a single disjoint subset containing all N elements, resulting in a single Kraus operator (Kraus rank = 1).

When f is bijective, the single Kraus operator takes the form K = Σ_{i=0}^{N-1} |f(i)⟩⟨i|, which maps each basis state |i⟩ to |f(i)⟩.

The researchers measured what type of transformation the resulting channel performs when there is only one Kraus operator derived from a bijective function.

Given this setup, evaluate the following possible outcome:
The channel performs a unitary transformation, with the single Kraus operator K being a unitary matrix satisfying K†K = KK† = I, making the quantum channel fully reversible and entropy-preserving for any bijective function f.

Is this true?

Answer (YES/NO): YES